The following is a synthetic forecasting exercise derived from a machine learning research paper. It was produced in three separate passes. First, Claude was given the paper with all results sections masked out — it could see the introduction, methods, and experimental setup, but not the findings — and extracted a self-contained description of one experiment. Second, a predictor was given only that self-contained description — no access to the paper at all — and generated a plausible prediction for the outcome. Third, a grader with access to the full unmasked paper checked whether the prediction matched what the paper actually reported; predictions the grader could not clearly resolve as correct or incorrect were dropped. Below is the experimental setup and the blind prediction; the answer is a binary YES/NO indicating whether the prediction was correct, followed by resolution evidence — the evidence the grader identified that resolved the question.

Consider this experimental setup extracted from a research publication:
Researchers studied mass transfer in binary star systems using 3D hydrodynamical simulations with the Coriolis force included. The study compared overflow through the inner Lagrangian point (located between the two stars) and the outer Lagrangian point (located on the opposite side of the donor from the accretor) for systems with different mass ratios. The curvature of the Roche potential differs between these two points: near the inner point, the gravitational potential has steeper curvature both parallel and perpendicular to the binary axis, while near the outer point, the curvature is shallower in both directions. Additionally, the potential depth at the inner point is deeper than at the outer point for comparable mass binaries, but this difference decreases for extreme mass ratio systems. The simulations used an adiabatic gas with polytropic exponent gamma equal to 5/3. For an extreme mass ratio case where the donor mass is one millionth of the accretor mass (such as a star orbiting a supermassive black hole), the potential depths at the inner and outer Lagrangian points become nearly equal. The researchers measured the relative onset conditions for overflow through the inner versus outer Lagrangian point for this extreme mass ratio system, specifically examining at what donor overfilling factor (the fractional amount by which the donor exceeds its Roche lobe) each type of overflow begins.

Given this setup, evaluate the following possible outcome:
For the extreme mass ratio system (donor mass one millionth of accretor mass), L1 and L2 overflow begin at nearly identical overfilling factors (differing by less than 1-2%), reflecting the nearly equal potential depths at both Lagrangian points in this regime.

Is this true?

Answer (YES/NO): NO